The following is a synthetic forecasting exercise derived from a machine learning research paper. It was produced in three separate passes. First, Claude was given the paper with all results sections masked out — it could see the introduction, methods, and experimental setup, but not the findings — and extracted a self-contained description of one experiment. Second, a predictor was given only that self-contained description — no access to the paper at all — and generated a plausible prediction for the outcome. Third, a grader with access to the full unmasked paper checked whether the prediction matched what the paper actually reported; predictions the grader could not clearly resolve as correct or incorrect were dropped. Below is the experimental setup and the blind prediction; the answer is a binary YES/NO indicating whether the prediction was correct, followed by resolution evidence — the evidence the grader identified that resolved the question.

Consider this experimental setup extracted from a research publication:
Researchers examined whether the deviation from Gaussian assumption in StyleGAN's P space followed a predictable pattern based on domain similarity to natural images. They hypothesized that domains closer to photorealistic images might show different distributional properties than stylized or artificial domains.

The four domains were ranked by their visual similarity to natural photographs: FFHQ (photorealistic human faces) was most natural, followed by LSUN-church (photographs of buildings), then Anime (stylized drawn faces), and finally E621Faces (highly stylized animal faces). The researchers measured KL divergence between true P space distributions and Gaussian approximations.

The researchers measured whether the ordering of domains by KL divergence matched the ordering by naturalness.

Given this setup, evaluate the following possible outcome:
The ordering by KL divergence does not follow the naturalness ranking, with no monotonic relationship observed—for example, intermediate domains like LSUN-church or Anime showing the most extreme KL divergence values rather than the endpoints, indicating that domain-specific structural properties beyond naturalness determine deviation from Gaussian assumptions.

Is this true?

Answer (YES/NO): YES